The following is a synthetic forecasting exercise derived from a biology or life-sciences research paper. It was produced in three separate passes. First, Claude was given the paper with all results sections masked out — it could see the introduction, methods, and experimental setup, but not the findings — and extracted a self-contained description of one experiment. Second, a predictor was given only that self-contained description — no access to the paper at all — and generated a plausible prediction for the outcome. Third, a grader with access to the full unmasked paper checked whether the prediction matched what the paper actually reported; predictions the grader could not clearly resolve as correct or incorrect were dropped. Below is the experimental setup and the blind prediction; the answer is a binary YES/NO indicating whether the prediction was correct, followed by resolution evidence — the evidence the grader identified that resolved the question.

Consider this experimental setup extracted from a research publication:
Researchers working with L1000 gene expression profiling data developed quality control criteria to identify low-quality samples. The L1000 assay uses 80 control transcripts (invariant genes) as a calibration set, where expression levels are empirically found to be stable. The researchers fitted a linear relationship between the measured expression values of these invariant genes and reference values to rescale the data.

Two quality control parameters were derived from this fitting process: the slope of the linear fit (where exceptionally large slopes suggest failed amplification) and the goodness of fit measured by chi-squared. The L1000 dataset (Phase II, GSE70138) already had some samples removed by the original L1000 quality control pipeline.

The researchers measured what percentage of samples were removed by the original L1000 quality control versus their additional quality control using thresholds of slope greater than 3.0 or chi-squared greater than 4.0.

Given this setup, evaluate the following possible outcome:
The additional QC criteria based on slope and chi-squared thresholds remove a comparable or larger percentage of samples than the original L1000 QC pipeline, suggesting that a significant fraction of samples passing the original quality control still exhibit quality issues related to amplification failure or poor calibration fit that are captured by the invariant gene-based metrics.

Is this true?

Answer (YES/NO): NO